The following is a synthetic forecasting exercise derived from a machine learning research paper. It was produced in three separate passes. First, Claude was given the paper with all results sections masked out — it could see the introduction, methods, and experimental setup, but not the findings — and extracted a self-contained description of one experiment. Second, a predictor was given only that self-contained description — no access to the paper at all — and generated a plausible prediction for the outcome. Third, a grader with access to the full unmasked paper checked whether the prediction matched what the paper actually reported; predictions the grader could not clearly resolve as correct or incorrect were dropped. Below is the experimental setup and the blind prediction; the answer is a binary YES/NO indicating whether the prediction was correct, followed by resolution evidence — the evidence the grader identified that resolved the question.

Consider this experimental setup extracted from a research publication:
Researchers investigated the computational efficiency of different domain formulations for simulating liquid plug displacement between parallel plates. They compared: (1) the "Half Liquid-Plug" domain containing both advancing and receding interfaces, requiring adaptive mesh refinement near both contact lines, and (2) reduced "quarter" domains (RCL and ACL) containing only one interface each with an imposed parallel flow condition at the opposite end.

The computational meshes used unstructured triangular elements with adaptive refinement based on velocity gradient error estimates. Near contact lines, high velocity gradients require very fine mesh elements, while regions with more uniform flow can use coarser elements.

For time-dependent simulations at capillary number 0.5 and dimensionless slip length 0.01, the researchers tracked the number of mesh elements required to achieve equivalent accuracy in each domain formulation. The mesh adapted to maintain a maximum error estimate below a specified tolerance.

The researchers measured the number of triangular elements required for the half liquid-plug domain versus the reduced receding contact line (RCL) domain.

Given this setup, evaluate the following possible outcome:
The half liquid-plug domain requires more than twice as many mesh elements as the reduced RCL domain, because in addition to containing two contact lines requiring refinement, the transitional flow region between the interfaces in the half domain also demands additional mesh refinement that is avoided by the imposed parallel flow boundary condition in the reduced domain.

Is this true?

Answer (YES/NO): NO